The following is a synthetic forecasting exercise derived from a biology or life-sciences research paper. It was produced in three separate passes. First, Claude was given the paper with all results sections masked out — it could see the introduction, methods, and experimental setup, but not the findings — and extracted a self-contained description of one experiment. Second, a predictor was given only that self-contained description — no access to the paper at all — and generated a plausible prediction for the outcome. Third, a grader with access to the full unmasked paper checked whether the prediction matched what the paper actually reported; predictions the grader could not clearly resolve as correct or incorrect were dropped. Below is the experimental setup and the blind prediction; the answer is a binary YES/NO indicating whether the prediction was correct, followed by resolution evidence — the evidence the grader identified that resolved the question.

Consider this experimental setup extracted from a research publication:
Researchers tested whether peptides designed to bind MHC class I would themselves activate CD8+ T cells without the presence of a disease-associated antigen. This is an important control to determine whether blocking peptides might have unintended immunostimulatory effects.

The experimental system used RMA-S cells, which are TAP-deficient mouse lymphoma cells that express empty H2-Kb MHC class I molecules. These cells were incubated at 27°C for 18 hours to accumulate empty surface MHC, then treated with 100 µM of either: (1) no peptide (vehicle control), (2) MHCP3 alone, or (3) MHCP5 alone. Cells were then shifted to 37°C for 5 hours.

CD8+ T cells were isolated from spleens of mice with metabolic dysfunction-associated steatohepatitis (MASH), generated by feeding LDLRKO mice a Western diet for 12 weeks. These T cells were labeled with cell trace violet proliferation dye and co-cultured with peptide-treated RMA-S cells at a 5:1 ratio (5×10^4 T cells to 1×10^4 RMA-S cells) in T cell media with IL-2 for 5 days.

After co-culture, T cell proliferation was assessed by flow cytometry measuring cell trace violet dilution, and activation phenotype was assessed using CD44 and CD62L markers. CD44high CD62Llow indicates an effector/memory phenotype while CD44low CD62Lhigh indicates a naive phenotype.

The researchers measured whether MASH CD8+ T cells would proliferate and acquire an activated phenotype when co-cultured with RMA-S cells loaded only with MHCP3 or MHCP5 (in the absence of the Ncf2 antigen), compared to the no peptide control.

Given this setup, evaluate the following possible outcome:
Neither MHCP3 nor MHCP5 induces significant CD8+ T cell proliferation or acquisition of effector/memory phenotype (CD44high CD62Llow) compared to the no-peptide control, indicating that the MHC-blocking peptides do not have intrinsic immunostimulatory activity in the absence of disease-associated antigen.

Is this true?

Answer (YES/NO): YES